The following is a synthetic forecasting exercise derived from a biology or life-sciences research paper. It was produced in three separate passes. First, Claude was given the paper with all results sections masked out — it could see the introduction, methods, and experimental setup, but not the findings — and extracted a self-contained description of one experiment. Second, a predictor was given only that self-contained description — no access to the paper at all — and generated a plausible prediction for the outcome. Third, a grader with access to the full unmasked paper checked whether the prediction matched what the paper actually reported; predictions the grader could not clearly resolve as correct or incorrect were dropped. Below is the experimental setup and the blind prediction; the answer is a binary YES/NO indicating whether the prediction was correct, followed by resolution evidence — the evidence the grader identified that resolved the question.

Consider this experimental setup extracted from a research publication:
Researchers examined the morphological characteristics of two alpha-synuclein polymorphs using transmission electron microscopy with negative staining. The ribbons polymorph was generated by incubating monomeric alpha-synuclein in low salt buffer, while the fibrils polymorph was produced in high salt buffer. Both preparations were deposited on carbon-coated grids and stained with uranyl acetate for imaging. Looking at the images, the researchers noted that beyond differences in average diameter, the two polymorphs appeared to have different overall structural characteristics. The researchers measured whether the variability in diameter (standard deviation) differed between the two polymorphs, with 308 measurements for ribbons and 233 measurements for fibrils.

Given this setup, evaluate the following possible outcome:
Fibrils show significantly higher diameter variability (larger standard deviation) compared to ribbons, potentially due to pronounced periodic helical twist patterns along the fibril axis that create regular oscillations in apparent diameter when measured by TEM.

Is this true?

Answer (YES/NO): NO